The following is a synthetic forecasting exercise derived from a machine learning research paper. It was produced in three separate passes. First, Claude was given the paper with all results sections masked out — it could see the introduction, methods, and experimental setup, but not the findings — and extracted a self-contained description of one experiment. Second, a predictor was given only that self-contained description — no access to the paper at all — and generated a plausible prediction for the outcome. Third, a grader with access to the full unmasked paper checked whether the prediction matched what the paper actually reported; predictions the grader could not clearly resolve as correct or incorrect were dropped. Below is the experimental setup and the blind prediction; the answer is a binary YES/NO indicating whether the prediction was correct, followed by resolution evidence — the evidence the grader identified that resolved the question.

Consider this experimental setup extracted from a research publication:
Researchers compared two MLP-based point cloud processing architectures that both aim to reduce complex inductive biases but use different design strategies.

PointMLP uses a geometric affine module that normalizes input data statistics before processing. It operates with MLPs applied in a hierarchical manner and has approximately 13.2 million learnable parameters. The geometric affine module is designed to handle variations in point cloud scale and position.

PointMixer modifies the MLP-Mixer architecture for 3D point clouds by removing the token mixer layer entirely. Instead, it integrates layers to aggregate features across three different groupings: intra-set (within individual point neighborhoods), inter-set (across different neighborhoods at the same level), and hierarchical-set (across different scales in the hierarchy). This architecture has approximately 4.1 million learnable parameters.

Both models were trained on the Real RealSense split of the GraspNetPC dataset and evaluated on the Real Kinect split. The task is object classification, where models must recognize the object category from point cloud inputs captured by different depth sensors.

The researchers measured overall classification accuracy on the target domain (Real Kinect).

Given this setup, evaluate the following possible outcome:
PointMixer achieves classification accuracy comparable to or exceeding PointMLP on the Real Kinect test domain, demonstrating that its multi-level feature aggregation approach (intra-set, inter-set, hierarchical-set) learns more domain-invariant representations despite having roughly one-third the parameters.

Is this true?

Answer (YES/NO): NO